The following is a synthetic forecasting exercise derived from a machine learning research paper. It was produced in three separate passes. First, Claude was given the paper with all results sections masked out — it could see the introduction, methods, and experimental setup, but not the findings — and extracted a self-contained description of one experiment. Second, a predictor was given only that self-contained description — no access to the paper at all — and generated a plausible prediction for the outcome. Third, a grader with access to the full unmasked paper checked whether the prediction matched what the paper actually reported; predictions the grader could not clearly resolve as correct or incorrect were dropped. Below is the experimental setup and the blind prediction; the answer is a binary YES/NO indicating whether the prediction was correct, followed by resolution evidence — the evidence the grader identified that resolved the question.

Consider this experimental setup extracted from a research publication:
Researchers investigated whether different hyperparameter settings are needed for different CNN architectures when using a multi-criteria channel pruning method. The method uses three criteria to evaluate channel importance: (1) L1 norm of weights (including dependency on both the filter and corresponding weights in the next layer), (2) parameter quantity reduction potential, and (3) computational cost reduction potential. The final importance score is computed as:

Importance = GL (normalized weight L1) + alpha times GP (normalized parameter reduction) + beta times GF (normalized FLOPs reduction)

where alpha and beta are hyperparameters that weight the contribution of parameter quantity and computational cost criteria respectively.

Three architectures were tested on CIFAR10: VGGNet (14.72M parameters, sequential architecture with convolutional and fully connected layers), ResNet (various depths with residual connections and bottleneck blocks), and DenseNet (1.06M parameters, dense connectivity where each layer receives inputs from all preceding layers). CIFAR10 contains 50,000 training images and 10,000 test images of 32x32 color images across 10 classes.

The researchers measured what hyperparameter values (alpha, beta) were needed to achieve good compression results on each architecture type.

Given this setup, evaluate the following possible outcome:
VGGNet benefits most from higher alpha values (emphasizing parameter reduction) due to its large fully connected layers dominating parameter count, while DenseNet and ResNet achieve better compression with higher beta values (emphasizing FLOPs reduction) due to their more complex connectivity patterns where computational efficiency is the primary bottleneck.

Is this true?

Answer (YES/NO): NO